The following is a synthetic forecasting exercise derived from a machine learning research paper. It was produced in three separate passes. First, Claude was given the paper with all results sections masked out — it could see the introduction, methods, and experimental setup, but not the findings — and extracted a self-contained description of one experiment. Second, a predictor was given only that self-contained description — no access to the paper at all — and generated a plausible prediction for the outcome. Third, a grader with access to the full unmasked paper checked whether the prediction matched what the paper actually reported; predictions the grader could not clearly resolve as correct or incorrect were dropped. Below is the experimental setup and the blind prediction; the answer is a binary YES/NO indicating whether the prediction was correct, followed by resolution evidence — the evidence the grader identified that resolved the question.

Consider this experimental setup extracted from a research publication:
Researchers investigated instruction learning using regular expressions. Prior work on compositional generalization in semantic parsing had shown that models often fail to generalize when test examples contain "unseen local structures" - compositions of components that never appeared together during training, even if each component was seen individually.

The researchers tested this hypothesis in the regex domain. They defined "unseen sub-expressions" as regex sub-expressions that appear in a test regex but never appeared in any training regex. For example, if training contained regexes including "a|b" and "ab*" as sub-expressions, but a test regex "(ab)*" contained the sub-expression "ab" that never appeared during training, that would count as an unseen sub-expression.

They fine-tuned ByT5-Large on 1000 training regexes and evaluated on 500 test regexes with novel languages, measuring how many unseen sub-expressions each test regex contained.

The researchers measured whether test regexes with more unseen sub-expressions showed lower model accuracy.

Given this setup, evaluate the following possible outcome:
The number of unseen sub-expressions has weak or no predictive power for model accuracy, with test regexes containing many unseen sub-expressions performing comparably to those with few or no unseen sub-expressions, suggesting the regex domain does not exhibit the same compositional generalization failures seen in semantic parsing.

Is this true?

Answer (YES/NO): YES